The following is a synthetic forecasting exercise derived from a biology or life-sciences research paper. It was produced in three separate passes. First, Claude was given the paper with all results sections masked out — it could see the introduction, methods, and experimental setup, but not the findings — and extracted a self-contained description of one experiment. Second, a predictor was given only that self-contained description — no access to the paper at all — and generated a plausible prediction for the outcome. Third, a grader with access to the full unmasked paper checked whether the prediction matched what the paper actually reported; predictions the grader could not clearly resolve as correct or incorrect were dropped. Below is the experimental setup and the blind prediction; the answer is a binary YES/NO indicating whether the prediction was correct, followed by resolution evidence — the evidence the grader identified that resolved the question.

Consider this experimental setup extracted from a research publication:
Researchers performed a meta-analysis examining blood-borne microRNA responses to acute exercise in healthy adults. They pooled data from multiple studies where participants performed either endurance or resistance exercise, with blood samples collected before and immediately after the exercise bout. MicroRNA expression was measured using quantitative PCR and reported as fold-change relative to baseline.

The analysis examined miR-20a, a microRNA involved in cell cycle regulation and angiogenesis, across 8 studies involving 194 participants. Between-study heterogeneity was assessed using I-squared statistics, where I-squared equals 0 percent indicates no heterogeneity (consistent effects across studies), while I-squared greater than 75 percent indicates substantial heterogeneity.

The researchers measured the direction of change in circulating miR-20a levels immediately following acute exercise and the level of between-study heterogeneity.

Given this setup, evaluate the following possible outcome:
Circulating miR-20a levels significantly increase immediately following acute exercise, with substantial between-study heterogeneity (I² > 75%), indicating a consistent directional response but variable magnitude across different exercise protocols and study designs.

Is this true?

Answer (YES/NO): NO